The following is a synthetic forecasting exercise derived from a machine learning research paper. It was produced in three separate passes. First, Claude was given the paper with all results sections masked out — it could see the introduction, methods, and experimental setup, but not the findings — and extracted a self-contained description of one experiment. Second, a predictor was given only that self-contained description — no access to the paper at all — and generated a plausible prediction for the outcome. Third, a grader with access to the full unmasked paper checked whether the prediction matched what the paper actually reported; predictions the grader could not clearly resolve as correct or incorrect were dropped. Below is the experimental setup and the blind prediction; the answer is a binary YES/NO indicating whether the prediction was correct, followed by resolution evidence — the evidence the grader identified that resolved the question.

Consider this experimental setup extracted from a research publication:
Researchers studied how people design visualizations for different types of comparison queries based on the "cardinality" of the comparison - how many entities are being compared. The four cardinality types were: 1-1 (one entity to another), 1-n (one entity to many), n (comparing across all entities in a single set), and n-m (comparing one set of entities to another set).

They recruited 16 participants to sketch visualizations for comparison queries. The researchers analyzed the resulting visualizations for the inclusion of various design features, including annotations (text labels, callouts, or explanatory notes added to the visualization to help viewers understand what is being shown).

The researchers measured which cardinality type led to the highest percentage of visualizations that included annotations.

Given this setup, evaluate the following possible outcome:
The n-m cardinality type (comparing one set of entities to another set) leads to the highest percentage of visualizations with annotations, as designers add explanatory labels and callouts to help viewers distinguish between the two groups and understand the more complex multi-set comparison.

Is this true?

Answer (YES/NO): NO